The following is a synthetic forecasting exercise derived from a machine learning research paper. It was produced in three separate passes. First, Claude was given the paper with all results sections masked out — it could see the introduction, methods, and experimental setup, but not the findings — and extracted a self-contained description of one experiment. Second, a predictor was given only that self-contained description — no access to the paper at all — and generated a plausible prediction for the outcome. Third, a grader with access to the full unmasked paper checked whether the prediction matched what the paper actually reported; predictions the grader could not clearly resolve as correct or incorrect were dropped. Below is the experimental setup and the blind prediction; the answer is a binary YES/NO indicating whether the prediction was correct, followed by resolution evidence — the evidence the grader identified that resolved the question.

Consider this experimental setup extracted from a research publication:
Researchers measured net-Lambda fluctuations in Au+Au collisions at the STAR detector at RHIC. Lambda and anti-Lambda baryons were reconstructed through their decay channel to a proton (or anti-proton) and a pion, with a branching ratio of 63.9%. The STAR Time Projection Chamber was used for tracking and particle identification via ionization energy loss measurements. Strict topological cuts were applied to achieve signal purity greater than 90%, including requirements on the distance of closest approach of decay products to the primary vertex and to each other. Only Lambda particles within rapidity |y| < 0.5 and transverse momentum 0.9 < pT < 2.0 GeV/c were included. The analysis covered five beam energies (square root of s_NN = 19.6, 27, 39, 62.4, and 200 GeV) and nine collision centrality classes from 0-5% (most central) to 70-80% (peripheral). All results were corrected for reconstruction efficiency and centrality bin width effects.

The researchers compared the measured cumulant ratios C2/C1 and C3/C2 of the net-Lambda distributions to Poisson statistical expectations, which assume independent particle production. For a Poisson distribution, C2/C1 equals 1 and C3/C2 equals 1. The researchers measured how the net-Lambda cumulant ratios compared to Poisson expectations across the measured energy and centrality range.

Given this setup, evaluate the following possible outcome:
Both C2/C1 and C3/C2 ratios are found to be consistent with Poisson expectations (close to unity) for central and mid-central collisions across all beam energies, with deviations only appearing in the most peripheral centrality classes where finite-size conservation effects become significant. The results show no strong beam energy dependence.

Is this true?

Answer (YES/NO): NO